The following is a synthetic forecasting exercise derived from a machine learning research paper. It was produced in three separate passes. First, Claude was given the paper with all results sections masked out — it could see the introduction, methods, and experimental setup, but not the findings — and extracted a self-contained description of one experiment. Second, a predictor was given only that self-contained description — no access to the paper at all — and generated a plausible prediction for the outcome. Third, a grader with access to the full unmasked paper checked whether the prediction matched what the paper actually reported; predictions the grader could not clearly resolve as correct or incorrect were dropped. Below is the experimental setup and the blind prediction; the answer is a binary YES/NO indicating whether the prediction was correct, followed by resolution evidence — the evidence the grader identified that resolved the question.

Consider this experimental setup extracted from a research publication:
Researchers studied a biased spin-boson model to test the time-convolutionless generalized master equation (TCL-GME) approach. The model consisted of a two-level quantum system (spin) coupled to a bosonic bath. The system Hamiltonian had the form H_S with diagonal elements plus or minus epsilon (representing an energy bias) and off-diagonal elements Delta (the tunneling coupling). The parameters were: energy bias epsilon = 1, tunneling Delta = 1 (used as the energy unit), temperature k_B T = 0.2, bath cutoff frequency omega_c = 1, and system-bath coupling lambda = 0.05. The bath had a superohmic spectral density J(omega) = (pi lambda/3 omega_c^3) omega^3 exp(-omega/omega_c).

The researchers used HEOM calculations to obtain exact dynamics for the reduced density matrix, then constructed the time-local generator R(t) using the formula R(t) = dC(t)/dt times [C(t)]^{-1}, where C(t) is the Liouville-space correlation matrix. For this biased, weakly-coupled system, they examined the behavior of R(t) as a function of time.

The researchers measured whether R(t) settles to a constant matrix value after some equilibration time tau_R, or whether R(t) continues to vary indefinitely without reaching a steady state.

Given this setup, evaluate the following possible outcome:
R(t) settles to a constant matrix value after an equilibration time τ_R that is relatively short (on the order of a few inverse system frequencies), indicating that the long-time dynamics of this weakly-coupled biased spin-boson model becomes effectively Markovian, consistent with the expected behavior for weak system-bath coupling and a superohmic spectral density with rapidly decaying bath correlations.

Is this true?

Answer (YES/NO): YES